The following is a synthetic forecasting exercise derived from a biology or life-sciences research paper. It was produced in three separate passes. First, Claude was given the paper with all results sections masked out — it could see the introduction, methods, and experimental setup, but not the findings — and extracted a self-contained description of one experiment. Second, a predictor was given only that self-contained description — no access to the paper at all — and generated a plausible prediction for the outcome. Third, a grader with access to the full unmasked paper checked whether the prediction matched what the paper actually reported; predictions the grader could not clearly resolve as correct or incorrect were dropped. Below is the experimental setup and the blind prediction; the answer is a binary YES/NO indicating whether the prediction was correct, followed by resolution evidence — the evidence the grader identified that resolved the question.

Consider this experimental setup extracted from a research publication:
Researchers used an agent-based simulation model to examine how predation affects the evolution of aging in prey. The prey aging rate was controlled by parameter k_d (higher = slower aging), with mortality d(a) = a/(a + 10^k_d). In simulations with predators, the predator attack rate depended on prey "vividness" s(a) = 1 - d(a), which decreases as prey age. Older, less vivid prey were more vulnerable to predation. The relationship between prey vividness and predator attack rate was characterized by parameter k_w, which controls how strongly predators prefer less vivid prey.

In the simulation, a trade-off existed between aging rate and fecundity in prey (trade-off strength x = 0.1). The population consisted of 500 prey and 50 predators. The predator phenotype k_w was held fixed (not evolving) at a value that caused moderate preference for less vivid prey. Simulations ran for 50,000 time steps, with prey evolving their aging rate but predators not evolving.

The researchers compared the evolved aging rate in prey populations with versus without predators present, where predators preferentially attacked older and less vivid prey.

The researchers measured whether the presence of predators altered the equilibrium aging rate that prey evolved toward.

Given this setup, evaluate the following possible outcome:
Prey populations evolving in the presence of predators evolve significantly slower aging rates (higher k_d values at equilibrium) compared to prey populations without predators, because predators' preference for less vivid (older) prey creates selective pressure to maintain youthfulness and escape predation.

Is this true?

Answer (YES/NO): NO